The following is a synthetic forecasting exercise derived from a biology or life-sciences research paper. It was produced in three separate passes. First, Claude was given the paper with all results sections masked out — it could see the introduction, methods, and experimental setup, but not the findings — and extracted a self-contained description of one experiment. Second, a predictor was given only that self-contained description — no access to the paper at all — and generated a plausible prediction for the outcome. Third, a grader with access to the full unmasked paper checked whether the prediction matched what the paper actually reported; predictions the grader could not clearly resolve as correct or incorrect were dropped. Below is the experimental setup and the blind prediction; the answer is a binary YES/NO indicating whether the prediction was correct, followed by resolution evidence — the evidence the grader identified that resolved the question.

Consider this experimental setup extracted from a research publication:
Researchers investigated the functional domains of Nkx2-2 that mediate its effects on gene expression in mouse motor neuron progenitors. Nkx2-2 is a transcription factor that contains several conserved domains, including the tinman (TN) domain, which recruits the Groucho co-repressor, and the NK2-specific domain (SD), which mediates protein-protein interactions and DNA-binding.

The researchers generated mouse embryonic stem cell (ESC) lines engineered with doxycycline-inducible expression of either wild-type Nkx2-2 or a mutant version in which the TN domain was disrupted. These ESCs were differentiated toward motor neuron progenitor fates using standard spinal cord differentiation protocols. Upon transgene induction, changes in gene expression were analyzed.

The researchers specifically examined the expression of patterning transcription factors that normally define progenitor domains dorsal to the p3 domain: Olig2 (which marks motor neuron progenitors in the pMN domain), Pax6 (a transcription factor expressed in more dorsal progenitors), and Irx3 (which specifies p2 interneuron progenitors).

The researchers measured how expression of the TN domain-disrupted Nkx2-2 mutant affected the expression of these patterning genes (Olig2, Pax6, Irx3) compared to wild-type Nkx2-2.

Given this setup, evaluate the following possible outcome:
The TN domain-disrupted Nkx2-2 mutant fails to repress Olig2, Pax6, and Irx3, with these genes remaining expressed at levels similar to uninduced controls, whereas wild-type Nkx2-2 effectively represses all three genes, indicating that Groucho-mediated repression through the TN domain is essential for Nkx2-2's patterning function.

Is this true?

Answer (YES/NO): YES